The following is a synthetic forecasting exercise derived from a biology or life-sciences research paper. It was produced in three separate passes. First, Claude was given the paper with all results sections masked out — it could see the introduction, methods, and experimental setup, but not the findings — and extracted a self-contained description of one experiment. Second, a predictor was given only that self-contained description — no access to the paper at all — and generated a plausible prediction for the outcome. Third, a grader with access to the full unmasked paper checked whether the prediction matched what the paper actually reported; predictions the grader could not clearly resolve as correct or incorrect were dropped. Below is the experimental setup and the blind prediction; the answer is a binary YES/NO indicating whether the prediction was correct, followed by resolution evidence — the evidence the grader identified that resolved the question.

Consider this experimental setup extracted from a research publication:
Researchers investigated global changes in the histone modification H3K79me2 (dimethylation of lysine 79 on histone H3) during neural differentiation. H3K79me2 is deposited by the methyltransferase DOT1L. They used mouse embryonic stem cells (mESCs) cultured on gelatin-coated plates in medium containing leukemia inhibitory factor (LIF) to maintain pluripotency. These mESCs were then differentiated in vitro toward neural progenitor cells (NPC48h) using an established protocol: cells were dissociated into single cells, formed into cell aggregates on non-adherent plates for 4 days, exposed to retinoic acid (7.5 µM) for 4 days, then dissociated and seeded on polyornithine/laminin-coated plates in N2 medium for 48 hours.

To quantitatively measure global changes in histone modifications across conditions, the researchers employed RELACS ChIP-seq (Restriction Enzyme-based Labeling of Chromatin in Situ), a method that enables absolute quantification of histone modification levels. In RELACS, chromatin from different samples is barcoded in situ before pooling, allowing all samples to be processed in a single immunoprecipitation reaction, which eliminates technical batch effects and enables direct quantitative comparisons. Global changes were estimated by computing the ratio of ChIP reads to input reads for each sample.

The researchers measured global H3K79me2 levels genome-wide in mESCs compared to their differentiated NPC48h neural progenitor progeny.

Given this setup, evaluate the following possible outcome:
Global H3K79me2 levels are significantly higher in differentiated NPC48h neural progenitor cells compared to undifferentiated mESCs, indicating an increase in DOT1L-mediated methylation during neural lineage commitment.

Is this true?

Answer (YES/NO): YES